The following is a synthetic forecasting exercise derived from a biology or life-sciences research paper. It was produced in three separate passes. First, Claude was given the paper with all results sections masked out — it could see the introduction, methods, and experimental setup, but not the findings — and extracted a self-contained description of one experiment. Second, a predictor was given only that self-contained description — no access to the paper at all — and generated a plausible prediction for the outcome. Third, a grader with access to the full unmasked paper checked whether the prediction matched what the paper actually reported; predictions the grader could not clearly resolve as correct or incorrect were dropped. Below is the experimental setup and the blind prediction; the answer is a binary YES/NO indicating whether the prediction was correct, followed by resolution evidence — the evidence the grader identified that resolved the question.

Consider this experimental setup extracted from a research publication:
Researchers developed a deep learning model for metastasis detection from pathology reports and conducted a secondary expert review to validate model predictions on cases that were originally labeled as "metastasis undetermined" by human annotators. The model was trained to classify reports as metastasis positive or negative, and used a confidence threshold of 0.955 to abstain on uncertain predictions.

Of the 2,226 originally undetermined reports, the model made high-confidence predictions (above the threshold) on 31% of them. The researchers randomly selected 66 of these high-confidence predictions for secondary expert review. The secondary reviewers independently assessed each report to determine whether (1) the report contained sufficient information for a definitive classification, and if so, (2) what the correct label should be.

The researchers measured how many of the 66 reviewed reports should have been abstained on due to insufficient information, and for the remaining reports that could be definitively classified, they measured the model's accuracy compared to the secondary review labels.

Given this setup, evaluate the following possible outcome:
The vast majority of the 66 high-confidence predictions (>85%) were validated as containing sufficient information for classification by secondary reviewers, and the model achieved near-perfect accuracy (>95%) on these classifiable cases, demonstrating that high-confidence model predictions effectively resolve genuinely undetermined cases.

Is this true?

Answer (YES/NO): NO